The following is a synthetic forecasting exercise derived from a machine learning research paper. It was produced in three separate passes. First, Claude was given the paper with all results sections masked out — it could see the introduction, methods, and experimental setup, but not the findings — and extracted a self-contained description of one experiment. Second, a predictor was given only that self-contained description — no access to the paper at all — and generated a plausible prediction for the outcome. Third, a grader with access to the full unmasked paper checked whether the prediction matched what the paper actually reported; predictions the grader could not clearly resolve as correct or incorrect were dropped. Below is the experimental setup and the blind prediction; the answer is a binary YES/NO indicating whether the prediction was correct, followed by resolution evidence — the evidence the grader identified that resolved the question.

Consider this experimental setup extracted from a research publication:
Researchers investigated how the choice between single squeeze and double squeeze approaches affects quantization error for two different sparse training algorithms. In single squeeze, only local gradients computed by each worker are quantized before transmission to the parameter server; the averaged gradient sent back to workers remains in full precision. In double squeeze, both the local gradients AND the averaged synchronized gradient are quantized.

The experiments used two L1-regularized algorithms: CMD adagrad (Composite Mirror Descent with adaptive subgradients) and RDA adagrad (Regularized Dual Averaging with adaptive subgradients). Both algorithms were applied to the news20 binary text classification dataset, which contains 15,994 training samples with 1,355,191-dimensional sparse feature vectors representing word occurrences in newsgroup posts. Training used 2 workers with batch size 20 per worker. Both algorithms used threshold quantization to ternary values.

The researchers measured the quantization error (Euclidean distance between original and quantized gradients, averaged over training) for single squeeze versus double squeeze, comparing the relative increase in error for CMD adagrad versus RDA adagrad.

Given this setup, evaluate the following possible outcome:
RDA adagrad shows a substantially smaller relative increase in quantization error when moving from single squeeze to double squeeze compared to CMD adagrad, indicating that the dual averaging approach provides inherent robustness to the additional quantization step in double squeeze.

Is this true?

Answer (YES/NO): YES